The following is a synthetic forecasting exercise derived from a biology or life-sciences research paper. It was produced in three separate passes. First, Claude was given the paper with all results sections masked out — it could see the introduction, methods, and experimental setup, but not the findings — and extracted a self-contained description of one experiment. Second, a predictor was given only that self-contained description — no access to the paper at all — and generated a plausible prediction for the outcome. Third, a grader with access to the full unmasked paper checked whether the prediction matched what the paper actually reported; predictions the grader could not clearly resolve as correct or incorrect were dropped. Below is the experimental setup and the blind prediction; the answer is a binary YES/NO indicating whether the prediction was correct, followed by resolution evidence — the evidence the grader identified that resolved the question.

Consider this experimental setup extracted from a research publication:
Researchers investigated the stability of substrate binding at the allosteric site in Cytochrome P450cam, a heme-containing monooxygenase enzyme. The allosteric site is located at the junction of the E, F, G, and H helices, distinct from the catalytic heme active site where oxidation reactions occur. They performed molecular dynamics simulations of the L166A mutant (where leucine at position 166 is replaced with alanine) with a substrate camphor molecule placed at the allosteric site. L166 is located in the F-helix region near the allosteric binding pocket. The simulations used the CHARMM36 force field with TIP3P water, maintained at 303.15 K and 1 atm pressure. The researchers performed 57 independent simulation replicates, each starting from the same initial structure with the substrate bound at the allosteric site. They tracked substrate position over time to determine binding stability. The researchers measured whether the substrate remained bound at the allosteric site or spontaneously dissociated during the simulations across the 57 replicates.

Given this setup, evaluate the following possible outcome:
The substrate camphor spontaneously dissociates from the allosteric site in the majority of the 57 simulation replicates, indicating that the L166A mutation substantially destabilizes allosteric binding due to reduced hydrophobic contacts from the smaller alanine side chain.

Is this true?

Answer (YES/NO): YES